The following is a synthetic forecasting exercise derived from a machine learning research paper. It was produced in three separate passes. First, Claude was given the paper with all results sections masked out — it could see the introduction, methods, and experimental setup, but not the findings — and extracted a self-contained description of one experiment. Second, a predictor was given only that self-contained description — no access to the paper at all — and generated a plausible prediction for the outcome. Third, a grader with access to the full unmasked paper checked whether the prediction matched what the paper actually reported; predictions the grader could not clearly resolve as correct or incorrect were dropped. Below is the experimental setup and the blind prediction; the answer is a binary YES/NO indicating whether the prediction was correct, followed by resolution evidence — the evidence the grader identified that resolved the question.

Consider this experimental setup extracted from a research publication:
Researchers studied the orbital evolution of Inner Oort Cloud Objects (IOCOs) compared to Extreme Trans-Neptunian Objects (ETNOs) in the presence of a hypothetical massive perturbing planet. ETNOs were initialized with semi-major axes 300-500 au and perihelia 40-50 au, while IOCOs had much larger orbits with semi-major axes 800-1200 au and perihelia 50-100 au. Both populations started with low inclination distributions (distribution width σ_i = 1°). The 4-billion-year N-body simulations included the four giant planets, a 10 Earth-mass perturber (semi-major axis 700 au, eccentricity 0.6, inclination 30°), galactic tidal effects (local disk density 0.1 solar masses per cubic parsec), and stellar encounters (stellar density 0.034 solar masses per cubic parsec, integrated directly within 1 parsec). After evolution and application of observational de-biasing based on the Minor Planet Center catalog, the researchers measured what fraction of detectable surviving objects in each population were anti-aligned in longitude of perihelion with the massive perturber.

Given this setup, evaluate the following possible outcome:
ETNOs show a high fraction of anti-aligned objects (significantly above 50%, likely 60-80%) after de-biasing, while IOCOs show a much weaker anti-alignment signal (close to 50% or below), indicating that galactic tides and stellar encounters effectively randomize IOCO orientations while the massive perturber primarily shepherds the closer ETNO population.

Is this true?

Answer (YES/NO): NO